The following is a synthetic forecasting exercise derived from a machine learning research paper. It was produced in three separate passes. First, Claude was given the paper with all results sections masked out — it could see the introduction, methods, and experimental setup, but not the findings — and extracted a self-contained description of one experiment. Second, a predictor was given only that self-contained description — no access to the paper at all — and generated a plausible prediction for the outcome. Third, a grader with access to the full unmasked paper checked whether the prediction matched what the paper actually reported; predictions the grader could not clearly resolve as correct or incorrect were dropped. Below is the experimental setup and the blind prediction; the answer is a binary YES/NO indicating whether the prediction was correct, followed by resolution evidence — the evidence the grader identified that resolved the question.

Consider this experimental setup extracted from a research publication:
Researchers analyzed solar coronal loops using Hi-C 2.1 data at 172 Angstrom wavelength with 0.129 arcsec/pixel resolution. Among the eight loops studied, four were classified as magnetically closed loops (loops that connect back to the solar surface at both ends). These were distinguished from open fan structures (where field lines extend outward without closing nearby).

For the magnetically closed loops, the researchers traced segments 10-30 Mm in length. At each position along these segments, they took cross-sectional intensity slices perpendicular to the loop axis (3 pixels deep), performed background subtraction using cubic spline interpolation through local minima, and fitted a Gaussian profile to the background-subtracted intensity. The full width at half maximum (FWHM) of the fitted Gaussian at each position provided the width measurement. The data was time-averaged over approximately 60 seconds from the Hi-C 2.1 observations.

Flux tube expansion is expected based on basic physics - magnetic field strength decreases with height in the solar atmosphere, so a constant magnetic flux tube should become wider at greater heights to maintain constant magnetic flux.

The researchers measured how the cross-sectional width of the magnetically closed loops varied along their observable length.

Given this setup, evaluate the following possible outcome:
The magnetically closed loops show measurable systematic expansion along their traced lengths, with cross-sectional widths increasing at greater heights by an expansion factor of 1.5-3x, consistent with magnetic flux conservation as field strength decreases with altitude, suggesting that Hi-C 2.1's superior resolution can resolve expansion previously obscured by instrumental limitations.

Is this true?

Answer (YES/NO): NO